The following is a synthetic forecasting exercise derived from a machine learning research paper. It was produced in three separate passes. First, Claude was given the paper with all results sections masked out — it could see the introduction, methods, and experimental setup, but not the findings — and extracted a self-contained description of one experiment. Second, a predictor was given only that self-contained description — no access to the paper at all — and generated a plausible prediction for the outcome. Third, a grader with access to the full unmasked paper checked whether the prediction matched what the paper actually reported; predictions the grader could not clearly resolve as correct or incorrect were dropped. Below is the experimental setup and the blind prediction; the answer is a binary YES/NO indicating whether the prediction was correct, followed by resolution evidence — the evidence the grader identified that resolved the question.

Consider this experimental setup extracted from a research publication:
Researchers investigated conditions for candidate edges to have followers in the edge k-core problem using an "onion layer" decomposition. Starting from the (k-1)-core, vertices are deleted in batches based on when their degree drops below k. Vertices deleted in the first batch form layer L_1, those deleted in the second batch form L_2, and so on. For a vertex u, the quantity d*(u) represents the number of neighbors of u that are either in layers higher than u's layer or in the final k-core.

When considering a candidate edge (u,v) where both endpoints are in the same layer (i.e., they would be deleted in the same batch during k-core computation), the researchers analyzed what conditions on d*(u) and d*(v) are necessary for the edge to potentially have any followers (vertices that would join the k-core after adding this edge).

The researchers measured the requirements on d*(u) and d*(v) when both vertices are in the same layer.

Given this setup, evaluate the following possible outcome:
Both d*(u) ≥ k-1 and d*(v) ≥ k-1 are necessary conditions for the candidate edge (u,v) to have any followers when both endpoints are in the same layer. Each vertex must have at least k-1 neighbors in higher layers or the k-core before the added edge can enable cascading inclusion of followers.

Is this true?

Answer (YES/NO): NO